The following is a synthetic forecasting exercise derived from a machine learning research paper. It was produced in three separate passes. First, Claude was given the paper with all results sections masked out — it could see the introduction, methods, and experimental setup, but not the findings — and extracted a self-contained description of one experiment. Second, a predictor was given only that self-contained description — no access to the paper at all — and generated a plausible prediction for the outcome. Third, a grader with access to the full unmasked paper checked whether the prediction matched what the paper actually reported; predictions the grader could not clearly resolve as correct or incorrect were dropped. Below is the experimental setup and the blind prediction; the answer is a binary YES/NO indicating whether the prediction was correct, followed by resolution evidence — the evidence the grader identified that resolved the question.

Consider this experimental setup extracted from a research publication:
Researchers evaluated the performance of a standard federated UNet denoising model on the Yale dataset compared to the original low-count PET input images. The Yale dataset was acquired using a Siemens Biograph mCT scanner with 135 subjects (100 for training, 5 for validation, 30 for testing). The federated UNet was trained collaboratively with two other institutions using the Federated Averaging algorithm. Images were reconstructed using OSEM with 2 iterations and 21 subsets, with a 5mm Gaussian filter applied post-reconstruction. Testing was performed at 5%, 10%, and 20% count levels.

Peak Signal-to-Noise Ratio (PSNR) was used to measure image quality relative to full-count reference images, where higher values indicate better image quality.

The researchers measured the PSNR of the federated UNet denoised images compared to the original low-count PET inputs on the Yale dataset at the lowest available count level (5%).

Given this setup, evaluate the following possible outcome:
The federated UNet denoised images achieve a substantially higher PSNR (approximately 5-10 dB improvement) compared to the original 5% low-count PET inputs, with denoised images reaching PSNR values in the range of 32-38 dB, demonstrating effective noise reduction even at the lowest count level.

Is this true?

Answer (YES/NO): NO